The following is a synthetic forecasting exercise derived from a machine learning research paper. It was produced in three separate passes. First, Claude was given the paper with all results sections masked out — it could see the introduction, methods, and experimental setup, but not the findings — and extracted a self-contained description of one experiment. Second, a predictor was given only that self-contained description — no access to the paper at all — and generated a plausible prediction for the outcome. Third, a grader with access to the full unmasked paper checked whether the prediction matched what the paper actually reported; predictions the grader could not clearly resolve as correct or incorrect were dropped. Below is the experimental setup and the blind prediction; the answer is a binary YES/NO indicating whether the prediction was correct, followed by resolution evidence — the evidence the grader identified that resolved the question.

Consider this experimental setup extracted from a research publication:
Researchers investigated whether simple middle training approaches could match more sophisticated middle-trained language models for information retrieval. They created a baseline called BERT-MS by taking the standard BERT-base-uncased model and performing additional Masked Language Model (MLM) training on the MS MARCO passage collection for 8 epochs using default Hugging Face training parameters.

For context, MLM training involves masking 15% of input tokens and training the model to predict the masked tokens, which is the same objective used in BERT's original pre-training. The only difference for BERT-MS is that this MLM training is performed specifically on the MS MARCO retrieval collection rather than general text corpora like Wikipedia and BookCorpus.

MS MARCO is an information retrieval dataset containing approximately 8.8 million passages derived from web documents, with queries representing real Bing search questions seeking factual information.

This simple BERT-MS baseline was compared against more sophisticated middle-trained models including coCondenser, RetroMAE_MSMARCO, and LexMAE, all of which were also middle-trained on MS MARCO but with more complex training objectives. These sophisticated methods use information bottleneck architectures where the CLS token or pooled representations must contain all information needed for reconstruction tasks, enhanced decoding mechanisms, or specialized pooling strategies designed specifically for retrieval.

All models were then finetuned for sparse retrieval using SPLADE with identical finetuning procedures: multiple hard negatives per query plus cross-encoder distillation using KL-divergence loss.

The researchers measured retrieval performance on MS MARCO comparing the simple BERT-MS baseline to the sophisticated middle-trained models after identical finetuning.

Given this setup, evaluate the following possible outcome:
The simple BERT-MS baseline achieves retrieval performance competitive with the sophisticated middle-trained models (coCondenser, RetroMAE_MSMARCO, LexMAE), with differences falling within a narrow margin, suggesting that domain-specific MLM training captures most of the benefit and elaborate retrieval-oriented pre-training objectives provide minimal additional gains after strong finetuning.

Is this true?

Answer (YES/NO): YES